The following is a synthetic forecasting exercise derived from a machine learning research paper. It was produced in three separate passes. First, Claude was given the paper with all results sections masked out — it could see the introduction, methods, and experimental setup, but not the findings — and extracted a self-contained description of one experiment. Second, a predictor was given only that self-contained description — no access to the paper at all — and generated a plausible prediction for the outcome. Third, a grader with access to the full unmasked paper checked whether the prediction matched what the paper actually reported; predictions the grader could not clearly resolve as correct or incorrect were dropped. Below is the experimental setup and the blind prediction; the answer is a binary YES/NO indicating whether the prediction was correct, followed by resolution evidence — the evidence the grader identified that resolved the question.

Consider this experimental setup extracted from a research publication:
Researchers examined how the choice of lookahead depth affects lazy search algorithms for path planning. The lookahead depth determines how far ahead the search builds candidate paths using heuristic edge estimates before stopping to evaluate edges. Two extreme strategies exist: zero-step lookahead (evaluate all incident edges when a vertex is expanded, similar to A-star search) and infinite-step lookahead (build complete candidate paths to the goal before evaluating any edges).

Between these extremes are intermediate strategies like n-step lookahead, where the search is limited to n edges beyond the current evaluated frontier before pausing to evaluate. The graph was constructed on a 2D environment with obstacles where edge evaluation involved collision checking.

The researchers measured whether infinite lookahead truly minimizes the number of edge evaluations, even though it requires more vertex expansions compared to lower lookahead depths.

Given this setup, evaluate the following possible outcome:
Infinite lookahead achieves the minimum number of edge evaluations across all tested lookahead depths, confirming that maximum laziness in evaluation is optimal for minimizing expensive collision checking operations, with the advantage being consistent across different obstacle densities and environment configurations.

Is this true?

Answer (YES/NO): YES